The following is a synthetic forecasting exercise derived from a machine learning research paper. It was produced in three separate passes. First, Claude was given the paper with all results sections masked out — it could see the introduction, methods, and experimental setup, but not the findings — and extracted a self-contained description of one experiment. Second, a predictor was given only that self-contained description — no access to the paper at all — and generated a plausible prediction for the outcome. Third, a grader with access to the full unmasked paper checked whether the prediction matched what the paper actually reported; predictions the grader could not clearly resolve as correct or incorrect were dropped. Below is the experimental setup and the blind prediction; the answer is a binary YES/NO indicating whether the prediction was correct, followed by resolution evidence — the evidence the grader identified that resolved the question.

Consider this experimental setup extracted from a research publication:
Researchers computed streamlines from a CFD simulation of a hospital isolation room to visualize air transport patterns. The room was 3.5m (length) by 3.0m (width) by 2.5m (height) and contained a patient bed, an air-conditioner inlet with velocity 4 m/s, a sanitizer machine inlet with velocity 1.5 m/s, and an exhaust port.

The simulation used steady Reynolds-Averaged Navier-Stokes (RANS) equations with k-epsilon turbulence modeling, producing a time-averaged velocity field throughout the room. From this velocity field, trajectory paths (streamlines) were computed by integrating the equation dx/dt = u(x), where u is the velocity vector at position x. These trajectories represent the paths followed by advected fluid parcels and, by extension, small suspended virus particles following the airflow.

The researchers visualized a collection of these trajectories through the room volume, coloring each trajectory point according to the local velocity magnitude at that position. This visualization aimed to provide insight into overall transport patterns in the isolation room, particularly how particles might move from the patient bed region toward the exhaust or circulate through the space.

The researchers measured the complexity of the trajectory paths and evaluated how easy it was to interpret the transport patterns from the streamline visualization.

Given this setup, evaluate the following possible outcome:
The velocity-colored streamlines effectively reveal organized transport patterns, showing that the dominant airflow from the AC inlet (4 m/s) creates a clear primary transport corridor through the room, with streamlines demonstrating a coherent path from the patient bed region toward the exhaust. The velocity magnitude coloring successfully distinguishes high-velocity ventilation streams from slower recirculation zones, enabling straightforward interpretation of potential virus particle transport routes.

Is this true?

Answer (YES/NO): NO